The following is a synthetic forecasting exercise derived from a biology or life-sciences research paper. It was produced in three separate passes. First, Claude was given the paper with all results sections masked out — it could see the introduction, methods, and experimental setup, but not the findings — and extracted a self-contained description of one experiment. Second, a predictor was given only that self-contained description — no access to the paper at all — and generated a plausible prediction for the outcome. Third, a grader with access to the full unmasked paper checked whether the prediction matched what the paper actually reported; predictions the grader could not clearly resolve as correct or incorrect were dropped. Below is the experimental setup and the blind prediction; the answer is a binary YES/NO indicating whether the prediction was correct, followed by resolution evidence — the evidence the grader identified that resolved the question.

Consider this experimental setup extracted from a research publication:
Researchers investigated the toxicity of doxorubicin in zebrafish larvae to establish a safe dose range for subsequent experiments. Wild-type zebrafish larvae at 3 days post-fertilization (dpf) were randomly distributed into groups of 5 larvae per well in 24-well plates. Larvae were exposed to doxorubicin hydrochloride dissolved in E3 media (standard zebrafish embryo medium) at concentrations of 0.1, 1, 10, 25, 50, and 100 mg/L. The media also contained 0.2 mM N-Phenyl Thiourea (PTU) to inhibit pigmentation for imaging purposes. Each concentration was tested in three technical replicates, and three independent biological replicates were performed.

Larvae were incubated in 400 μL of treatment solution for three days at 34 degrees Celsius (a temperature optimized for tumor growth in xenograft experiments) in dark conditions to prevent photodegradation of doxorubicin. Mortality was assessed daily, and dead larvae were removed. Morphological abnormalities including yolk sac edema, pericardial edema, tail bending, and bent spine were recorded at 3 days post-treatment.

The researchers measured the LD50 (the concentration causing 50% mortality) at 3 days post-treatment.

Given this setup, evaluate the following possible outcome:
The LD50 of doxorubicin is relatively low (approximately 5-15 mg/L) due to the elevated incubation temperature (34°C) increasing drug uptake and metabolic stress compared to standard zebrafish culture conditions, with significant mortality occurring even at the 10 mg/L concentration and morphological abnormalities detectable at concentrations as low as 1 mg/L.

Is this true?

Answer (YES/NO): NO